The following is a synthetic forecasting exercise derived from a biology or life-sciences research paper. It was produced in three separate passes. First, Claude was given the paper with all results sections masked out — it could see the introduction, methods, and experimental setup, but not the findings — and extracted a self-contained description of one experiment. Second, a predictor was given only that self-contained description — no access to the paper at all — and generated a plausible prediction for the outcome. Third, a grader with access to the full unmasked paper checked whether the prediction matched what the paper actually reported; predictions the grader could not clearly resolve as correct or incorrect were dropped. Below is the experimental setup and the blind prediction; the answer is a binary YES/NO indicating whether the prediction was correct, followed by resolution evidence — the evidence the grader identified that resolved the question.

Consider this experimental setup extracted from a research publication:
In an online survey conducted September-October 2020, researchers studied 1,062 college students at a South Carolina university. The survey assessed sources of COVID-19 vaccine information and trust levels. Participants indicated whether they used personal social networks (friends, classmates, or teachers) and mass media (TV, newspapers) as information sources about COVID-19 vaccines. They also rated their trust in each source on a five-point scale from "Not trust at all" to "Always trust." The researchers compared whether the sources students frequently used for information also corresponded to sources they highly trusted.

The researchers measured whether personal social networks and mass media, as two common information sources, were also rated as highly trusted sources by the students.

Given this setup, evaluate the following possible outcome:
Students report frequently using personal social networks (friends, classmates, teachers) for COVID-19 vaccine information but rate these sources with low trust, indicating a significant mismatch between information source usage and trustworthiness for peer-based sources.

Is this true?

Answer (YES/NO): YES